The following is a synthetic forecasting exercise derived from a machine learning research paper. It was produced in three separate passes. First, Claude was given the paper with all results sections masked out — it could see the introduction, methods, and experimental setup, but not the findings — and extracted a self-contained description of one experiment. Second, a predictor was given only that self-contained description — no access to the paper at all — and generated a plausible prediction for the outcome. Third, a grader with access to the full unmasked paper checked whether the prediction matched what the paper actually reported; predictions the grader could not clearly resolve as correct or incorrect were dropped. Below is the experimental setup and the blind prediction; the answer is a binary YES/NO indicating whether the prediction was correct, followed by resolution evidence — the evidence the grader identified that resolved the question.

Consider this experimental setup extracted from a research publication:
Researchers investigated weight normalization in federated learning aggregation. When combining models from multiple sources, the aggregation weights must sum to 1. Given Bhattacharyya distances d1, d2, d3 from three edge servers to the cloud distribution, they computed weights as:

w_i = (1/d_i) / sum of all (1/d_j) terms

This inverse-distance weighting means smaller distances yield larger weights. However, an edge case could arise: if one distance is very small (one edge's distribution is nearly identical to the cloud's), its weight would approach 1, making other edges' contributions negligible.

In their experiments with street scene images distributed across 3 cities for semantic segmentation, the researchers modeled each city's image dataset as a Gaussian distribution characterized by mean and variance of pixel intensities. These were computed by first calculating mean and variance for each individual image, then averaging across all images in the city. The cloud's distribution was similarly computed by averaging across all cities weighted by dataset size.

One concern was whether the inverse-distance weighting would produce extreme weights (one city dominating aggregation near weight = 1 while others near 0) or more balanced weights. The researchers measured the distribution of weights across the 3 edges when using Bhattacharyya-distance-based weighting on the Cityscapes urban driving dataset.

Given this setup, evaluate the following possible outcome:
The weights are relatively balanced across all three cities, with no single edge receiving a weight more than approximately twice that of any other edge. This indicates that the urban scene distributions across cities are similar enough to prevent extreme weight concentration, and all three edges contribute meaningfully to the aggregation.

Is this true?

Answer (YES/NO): NO